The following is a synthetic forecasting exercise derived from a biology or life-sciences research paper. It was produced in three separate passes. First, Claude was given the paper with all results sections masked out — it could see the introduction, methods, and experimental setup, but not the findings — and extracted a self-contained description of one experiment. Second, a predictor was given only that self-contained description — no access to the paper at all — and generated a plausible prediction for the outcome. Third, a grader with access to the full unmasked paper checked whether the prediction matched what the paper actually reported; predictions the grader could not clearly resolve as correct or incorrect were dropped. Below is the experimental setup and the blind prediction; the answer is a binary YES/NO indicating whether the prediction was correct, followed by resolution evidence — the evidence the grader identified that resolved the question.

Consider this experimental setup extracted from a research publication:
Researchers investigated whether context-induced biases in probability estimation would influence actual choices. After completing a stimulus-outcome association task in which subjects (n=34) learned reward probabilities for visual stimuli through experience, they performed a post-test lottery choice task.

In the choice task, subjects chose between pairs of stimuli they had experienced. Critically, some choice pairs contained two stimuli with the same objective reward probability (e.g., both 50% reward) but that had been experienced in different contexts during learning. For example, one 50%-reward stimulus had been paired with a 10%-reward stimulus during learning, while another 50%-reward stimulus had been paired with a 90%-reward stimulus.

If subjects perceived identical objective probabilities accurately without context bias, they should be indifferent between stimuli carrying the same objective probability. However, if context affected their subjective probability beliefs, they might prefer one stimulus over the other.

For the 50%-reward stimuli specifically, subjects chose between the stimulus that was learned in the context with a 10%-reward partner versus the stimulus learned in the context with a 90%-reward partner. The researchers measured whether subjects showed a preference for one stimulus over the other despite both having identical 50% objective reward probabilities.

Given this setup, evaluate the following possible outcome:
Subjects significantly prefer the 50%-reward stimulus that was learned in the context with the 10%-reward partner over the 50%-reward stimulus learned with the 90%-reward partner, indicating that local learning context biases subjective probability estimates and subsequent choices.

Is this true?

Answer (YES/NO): YES